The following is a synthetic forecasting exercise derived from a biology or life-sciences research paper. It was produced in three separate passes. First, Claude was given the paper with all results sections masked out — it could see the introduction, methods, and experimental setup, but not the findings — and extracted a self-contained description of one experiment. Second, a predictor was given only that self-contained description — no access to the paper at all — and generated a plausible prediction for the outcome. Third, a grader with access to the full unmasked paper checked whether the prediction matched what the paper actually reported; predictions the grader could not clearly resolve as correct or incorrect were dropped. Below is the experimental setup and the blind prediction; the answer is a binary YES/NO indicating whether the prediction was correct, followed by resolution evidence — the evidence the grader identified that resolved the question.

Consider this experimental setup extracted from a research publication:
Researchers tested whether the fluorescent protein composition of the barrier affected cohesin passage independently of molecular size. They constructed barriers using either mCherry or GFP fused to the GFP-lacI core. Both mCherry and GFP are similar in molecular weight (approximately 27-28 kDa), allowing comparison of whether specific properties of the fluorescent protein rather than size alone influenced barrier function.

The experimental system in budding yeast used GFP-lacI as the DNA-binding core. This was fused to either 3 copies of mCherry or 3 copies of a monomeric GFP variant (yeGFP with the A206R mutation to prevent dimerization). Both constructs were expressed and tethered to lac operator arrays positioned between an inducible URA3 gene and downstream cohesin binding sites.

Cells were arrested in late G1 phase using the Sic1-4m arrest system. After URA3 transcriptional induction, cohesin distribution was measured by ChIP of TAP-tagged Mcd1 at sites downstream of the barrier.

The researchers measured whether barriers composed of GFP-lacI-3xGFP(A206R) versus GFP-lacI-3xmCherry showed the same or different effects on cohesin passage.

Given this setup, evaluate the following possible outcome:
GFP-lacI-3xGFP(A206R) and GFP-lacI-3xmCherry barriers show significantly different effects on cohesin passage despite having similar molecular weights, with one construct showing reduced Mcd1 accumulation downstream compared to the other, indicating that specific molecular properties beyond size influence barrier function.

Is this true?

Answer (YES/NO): NO